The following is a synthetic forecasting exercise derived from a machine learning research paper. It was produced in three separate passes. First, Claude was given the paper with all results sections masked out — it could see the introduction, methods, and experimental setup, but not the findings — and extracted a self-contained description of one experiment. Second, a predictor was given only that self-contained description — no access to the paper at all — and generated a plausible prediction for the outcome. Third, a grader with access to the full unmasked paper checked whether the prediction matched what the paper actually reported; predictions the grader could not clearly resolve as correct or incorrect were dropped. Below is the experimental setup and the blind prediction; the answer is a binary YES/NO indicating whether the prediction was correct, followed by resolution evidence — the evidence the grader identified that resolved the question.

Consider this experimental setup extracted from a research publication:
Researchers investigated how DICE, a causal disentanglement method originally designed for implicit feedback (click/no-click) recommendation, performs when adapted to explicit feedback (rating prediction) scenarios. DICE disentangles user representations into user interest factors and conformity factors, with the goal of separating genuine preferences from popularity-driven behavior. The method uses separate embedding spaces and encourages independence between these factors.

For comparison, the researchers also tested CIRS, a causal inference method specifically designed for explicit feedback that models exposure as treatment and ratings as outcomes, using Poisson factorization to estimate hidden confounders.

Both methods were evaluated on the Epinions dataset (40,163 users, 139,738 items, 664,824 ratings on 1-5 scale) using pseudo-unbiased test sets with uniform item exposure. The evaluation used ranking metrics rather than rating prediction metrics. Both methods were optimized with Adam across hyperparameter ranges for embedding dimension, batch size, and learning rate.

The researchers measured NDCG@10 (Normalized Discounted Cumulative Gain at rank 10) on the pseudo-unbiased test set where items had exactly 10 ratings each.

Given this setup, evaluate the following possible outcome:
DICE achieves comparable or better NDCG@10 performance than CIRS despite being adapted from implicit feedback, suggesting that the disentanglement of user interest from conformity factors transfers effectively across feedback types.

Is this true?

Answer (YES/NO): YES